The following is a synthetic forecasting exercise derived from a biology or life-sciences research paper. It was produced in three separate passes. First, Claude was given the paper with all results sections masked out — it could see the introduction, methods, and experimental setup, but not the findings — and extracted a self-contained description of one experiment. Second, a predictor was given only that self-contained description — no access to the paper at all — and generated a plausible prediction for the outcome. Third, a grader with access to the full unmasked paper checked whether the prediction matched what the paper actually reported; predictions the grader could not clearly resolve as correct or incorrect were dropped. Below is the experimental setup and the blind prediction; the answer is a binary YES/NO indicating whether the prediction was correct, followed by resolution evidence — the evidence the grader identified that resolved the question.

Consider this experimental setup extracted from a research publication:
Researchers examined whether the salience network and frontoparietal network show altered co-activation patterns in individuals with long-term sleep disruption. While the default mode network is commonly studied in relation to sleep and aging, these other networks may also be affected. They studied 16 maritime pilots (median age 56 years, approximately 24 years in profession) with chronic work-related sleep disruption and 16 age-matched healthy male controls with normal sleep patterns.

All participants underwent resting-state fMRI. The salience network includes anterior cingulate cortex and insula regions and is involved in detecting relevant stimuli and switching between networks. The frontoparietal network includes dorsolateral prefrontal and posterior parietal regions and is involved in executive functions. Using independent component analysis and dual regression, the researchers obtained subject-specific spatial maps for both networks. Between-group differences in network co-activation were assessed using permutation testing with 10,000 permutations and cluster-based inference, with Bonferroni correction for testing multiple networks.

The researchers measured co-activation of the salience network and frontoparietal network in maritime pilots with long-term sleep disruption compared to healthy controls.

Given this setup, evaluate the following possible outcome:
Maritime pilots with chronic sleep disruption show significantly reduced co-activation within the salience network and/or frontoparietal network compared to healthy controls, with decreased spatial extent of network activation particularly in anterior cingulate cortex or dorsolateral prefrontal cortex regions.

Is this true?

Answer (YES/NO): NO